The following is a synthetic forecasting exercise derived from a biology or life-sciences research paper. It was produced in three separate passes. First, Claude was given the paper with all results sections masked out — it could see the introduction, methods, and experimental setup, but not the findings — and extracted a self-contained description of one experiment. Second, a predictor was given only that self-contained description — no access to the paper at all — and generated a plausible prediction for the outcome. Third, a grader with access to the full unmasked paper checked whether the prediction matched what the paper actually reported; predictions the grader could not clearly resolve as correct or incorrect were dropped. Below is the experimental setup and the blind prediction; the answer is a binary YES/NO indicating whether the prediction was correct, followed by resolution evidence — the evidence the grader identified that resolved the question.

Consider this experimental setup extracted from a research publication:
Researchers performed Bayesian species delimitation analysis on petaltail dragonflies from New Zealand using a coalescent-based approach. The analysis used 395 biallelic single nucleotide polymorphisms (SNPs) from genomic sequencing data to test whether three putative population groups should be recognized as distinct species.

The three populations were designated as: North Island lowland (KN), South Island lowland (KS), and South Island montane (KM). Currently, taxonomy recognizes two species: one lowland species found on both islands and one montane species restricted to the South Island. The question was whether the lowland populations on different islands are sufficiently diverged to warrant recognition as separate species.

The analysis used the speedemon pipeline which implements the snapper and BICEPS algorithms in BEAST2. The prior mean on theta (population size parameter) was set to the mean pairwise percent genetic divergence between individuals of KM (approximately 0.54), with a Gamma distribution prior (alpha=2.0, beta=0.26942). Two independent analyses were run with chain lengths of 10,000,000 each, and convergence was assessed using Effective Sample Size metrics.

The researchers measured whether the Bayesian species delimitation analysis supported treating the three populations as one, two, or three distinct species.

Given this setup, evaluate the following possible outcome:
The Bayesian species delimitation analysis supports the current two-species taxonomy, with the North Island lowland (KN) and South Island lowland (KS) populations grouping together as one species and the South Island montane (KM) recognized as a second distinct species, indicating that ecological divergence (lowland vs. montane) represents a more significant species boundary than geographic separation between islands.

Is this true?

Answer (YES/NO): YES